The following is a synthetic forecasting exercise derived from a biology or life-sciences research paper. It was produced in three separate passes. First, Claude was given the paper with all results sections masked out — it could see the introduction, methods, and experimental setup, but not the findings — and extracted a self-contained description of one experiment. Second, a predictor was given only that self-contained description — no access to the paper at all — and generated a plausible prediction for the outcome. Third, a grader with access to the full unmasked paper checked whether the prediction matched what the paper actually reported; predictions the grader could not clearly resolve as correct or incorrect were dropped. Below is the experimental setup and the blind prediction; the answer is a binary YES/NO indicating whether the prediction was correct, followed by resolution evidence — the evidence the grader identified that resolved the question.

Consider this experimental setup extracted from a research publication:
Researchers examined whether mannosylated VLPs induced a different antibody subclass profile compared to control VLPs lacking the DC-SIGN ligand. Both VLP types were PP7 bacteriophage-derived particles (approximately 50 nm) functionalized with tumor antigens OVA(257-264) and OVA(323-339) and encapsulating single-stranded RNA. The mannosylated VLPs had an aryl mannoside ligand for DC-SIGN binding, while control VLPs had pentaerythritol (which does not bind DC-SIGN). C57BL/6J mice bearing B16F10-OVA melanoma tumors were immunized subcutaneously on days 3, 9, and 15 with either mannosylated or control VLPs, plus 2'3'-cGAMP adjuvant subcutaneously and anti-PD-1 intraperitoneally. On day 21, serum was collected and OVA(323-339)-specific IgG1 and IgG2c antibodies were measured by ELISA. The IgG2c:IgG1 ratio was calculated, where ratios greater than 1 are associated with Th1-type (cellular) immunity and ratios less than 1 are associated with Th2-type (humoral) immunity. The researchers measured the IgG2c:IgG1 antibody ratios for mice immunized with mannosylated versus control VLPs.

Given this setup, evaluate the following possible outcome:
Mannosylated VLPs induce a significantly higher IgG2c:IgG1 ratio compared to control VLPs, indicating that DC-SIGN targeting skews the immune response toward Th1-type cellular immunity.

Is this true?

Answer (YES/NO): YES